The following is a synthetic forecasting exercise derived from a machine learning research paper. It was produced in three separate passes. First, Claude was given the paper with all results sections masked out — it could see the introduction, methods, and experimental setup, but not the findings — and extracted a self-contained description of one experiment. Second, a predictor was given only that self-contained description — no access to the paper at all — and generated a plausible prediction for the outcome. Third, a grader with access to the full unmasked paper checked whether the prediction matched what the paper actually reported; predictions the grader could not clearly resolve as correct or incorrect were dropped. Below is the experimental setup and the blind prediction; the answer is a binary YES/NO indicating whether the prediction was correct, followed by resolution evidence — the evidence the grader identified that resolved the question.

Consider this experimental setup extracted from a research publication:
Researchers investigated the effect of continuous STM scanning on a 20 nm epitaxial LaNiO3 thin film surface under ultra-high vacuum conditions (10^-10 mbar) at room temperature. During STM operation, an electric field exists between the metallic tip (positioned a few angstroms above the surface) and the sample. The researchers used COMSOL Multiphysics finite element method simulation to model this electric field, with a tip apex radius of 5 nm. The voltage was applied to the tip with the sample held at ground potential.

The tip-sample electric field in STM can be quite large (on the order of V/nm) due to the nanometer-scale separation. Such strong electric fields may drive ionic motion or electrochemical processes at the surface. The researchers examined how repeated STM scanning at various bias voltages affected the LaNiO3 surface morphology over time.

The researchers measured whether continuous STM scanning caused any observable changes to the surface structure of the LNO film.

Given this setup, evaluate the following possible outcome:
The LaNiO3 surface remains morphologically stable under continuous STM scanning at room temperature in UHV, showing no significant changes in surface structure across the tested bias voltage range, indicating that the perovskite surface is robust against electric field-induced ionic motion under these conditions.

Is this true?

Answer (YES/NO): NO